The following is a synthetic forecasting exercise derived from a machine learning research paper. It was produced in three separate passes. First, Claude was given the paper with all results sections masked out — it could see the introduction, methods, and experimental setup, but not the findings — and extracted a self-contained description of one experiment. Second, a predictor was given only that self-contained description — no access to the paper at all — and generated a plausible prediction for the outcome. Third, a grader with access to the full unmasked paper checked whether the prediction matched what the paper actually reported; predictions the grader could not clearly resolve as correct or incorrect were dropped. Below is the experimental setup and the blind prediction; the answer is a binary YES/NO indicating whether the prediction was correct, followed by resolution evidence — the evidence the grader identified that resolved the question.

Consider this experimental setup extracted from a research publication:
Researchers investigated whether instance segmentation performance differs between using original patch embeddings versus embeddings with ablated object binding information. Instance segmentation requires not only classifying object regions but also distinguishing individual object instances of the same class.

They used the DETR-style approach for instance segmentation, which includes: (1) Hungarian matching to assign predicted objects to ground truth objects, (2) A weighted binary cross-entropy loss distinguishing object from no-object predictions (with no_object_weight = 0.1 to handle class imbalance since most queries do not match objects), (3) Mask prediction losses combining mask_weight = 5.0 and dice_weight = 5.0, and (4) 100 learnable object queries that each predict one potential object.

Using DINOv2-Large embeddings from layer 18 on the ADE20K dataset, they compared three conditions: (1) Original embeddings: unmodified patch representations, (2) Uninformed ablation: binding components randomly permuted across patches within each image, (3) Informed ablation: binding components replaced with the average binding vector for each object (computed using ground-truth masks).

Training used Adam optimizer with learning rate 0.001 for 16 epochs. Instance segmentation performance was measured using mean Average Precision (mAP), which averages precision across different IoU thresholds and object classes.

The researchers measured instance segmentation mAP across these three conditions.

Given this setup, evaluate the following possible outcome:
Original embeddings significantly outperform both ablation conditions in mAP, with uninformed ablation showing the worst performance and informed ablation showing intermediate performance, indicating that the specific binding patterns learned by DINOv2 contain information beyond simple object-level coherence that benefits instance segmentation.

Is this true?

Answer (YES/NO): NO